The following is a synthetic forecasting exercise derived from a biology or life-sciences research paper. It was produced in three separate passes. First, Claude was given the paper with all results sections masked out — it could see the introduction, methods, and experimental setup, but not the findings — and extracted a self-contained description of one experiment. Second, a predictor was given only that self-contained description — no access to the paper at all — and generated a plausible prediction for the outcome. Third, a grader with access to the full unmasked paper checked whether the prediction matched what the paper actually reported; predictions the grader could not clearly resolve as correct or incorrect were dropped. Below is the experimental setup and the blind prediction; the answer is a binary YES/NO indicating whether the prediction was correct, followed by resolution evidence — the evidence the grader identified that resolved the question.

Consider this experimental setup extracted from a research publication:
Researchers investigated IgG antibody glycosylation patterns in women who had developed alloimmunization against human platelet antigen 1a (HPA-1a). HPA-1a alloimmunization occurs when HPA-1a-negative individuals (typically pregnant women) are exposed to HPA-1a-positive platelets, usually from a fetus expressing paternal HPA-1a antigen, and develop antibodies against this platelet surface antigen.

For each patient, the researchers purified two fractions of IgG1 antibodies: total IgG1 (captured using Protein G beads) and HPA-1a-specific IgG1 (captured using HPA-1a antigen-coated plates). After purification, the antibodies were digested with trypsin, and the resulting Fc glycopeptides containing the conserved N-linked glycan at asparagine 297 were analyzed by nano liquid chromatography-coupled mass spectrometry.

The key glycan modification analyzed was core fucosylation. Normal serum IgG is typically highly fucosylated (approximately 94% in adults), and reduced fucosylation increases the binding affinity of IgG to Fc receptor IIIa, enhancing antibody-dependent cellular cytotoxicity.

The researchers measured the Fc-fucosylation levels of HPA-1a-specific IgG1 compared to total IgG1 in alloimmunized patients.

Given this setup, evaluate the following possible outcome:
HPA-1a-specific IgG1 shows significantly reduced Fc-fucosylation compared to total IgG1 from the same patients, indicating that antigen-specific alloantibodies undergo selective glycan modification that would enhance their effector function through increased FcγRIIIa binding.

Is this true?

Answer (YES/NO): YES